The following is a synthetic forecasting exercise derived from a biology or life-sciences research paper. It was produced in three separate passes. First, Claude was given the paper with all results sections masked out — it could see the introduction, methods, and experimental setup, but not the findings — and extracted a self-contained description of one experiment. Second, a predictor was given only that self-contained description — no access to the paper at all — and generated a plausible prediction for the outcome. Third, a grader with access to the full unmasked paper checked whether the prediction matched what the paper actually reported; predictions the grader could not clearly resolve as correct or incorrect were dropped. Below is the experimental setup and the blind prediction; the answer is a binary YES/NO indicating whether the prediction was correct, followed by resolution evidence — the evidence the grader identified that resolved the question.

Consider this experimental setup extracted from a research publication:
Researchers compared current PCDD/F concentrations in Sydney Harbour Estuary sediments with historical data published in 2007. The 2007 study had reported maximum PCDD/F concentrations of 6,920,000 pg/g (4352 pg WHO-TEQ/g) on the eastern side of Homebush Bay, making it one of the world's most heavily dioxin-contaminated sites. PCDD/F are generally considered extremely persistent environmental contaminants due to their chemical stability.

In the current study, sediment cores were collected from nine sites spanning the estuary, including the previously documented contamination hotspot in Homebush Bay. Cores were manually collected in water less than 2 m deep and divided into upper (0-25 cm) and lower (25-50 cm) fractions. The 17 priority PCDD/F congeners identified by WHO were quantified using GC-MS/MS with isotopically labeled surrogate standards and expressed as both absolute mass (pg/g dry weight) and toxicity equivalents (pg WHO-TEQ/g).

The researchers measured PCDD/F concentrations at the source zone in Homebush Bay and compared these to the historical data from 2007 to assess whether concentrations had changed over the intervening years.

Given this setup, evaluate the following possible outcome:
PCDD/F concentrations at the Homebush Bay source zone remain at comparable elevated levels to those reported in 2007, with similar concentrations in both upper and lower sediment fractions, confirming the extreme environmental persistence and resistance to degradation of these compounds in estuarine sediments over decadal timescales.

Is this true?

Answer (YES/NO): NO